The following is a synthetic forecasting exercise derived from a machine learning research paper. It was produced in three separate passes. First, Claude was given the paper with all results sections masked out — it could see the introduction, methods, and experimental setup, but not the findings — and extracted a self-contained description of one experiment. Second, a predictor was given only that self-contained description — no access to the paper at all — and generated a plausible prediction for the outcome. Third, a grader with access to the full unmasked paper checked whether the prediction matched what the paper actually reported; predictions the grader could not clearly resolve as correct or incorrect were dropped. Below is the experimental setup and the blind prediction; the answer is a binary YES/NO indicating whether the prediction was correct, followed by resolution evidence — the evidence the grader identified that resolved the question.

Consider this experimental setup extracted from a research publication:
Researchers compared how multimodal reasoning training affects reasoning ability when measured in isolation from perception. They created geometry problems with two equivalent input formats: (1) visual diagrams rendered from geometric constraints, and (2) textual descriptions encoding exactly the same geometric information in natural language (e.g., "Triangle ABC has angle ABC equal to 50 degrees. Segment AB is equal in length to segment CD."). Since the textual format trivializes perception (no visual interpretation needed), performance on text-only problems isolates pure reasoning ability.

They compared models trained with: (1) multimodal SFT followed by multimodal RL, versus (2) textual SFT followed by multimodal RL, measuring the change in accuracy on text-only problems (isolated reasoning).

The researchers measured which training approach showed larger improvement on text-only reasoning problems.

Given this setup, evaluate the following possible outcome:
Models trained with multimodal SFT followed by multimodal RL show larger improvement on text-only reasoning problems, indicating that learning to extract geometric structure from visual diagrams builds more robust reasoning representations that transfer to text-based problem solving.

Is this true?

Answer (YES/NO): NO